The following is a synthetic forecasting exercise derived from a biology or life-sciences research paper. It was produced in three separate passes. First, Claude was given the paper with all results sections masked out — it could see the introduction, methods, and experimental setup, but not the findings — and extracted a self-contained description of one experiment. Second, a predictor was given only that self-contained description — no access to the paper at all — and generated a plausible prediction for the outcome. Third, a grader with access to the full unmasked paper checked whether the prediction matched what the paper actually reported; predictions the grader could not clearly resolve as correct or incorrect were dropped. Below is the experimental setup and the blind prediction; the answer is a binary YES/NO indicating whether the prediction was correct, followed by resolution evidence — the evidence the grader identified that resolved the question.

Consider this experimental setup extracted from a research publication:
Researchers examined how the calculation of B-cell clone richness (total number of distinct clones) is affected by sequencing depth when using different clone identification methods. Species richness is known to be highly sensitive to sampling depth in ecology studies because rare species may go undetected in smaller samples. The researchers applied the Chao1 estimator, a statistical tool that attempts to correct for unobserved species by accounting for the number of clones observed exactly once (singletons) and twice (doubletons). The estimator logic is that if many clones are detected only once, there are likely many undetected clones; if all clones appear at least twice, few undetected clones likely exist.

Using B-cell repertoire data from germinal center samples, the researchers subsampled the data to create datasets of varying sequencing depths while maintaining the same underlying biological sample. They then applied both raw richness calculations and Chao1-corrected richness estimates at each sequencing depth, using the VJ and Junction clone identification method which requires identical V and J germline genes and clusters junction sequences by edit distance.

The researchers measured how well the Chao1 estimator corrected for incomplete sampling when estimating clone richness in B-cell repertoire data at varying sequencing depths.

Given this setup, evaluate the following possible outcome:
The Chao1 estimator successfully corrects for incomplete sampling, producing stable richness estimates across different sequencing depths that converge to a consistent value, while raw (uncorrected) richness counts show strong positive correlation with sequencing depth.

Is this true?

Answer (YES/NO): NO